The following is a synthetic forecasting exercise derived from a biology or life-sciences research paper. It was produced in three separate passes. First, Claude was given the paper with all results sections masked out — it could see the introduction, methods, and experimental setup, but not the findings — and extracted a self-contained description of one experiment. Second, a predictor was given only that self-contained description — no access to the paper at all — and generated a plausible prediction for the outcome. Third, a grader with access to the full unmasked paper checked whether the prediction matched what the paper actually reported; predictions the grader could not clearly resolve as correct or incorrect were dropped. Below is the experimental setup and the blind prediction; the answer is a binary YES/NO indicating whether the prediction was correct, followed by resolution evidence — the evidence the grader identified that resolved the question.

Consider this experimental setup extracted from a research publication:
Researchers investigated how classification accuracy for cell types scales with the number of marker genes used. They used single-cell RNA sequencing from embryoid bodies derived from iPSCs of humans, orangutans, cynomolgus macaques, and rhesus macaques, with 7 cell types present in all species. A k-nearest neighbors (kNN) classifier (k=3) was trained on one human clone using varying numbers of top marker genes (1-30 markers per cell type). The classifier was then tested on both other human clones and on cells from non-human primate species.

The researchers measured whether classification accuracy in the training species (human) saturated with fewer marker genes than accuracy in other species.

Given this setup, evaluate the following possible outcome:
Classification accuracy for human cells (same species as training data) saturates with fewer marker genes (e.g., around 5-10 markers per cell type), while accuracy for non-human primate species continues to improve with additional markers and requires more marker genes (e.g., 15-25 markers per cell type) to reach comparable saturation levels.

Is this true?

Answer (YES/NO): NO